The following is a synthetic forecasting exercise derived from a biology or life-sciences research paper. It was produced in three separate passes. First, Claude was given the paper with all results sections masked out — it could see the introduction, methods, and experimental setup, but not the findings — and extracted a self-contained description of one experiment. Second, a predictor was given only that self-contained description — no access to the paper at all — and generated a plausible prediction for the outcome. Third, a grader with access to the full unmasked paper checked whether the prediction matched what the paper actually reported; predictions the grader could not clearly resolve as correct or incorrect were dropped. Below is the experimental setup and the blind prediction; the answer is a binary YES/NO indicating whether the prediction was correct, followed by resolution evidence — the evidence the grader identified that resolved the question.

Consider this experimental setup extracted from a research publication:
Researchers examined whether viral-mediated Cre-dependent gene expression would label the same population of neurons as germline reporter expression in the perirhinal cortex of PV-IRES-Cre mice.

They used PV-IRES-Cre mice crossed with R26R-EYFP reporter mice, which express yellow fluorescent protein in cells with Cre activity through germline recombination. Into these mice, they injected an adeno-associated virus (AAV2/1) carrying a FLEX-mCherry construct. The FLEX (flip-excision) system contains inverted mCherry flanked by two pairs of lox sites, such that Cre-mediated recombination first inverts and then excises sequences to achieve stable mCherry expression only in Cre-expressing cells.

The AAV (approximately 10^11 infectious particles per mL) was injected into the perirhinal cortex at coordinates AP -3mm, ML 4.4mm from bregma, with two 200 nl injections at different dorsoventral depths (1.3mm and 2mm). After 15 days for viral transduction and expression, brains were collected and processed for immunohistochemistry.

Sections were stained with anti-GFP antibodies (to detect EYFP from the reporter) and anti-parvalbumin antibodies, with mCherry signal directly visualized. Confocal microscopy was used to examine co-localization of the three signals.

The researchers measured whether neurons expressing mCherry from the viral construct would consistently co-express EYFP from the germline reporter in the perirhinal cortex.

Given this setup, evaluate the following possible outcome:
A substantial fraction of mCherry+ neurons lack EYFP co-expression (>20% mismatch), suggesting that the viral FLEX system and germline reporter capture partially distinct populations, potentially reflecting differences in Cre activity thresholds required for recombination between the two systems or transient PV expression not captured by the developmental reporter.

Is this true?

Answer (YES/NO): NO